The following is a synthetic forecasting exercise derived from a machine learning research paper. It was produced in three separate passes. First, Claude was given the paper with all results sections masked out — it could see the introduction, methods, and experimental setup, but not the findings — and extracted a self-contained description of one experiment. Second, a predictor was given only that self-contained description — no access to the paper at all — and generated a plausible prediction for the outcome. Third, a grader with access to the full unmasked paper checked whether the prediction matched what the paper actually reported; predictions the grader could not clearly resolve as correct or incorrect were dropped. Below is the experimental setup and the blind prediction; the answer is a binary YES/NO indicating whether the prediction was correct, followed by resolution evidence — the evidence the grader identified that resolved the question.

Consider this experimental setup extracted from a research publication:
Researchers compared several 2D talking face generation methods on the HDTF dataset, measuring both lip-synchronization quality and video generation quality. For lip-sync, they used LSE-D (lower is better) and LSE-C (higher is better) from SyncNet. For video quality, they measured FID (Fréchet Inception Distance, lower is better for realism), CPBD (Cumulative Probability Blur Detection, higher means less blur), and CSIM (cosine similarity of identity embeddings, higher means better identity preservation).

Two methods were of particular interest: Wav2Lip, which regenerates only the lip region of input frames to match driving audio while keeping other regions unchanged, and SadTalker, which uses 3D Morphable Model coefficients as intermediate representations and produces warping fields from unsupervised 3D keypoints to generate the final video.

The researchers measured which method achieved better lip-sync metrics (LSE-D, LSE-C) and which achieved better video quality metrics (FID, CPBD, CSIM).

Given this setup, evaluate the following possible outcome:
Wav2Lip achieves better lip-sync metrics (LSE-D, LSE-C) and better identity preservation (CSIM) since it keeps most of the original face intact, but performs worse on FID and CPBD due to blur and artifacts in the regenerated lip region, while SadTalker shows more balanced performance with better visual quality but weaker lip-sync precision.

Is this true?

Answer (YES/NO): NO